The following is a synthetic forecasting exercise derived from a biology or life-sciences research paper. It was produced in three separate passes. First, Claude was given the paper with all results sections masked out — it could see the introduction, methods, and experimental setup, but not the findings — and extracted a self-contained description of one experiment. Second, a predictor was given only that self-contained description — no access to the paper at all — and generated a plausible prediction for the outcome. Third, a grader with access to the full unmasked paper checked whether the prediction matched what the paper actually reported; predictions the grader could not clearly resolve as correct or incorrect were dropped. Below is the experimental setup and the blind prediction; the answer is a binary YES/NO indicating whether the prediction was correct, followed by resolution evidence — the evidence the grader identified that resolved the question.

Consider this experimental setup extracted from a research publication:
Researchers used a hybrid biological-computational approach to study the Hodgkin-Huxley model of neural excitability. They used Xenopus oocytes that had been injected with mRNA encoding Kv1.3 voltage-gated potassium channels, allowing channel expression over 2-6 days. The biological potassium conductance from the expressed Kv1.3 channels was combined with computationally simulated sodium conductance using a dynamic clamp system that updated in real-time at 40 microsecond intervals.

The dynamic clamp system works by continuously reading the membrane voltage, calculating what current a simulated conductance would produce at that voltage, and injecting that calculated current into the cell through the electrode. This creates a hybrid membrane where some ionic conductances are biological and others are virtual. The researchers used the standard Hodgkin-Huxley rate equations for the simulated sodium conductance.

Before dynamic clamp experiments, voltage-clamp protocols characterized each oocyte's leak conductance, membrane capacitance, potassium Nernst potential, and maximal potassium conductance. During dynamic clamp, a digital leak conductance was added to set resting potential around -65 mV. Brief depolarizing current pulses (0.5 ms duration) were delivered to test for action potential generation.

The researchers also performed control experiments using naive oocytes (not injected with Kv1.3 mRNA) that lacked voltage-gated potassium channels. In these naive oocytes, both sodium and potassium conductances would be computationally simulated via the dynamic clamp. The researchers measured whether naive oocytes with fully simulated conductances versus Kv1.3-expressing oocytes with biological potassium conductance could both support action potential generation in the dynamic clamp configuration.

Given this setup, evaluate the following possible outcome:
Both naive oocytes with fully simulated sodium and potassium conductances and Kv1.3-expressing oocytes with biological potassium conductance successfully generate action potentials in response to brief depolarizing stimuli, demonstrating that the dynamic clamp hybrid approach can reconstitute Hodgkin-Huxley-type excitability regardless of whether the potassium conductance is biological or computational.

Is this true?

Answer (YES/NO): YES